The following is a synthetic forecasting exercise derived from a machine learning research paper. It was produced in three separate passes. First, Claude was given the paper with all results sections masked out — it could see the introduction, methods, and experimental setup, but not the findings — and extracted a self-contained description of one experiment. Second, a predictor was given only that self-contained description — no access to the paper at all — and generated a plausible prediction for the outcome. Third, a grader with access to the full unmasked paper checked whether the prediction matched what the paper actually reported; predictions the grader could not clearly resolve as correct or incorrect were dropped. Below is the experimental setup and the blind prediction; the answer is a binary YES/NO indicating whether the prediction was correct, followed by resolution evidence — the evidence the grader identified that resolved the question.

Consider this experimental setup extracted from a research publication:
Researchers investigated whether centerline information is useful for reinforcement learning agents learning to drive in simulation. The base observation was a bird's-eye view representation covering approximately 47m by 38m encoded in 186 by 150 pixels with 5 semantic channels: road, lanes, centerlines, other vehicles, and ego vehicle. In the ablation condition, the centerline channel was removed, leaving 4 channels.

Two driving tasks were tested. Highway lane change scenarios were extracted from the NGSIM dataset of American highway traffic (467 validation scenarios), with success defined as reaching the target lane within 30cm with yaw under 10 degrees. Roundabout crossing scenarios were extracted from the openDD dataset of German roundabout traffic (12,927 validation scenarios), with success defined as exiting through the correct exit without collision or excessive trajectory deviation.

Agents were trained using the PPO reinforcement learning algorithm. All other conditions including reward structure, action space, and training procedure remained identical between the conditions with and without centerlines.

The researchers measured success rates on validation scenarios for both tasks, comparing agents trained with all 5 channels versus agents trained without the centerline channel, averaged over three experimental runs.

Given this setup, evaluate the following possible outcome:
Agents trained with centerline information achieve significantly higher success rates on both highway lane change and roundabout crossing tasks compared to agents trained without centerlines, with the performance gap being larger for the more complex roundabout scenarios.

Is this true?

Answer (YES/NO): NO